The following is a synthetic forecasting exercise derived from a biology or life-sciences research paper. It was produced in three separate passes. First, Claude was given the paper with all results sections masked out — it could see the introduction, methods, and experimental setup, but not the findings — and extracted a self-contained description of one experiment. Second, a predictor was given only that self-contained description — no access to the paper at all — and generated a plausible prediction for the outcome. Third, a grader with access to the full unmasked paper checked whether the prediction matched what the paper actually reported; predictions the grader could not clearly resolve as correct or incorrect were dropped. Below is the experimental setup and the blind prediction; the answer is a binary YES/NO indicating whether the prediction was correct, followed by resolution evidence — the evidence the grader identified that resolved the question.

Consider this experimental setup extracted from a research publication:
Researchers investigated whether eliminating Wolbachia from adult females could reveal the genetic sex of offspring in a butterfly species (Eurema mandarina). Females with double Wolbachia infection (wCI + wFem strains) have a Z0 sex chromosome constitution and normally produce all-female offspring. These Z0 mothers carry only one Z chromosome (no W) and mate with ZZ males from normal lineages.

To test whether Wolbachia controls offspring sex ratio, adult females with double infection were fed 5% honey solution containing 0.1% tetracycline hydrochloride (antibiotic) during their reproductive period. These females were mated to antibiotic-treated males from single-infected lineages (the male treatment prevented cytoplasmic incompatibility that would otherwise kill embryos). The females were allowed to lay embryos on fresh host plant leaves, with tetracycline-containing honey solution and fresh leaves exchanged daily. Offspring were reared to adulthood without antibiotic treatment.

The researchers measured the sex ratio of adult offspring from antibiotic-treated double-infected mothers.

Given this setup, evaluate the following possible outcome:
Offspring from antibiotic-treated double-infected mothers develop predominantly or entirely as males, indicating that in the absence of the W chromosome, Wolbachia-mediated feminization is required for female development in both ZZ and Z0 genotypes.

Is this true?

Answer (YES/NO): NO